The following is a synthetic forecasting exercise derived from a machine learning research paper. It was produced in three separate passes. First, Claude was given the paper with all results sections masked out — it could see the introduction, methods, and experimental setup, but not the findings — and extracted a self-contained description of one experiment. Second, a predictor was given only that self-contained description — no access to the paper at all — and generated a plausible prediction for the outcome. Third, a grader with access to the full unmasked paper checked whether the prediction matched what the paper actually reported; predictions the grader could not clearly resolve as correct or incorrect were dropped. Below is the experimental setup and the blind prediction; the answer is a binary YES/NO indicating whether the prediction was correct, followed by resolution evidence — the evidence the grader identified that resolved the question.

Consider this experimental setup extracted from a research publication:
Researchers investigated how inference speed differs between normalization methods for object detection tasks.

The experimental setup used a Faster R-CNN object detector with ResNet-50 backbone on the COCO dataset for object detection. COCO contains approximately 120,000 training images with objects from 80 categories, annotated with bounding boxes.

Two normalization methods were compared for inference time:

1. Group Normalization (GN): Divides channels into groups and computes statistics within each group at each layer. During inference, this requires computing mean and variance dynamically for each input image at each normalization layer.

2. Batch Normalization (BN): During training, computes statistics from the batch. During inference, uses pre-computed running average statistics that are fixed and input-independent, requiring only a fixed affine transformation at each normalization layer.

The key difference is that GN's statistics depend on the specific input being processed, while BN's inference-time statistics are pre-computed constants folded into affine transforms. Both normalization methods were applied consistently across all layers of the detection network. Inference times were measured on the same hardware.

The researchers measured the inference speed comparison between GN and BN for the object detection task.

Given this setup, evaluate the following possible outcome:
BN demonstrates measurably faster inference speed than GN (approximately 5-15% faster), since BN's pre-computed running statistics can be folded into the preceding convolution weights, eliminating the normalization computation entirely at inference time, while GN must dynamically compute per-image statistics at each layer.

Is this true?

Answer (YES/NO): NO